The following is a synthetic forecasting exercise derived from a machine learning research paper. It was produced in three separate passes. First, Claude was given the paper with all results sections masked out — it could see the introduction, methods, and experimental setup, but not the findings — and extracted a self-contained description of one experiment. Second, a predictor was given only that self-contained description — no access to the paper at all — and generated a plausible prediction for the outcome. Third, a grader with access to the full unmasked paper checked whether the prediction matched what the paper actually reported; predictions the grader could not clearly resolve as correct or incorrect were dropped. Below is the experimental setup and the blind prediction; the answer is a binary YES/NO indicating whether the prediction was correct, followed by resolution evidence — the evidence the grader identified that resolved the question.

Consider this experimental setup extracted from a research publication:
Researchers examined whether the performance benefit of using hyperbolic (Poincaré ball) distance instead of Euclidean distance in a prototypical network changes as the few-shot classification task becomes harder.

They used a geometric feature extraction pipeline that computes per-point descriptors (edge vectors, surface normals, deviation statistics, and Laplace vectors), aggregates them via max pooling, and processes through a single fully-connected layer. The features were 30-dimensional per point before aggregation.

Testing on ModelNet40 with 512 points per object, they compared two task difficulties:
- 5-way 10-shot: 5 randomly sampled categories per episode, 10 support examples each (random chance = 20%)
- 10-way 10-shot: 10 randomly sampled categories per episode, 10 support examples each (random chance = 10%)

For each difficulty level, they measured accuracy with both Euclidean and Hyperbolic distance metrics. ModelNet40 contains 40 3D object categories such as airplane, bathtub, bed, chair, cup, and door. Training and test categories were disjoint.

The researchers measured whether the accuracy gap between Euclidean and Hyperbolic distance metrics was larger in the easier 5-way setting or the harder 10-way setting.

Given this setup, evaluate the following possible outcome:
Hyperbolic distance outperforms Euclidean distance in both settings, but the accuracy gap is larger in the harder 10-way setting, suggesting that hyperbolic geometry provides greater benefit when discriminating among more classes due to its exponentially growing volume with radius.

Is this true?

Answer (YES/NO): YES